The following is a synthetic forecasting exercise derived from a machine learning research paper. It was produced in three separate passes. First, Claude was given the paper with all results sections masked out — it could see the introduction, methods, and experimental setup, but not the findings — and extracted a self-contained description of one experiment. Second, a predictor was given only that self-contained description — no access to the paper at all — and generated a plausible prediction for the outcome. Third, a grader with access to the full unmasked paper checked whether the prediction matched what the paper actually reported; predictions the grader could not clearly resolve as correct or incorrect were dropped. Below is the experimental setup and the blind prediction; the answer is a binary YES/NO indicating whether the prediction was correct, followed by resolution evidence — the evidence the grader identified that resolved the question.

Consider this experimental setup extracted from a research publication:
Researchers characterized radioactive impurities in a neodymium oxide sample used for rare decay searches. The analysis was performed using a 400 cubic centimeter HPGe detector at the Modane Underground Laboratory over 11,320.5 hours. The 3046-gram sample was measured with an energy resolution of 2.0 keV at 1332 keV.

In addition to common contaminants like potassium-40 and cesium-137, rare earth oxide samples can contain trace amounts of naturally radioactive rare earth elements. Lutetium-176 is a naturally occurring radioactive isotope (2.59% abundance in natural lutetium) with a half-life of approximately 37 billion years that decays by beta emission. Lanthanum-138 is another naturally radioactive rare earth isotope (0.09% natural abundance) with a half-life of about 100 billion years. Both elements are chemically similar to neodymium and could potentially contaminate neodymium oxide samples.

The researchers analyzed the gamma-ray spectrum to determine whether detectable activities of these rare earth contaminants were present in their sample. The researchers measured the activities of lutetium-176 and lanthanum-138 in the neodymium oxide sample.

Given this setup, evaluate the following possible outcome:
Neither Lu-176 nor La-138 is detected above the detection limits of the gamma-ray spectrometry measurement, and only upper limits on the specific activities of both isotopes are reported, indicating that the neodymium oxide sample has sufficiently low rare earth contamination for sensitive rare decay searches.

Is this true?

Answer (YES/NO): NO